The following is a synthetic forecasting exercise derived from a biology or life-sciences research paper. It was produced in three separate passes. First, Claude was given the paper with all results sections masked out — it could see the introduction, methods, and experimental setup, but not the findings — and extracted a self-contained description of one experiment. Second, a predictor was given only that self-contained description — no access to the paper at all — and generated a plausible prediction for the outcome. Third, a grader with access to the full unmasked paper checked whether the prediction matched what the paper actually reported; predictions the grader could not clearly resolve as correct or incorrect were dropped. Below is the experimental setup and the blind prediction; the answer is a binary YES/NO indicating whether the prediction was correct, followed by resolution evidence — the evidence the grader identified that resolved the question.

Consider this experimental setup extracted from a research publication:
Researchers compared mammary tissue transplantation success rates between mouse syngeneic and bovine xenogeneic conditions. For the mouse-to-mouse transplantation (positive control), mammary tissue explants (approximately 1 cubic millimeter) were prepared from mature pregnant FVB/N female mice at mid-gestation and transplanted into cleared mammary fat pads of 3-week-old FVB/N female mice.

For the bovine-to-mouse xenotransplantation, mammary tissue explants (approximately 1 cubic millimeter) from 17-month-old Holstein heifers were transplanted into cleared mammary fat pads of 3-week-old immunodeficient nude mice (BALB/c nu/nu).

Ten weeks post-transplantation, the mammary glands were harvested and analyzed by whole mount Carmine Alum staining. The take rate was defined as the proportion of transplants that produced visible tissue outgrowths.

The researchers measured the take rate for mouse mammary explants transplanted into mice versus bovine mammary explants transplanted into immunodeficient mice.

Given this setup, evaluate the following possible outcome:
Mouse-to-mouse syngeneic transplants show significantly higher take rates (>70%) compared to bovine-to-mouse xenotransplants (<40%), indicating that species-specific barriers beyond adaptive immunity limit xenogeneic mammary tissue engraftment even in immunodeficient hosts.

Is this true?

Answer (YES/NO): NO